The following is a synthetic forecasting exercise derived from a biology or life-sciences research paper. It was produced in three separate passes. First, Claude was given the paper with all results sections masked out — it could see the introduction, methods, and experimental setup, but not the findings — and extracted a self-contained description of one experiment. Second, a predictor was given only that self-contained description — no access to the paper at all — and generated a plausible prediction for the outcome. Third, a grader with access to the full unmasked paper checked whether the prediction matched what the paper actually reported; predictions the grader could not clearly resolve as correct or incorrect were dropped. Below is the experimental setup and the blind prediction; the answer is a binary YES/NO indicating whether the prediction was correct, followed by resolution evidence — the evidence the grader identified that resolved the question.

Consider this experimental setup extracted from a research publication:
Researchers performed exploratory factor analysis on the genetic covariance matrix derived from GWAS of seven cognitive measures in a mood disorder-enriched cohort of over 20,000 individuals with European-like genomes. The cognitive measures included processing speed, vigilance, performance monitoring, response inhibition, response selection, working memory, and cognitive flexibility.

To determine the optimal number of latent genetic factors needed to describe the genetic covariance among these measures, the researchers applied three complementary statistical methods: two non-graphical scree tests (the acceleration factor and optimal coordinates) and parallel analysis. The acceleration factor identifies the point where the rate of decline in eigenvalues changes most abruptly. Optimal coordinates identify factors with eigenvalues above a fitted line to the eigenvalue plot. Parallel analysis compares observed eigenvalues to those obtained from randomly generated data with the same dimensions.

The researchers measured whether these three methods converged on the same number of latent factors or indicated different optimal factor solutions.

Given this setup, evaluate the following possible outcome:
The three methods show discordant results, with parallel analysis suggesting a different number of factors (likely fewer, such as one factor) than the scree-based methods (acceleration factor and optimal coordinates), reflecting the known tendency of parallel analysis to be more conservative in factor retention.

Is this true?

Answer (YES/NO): NO